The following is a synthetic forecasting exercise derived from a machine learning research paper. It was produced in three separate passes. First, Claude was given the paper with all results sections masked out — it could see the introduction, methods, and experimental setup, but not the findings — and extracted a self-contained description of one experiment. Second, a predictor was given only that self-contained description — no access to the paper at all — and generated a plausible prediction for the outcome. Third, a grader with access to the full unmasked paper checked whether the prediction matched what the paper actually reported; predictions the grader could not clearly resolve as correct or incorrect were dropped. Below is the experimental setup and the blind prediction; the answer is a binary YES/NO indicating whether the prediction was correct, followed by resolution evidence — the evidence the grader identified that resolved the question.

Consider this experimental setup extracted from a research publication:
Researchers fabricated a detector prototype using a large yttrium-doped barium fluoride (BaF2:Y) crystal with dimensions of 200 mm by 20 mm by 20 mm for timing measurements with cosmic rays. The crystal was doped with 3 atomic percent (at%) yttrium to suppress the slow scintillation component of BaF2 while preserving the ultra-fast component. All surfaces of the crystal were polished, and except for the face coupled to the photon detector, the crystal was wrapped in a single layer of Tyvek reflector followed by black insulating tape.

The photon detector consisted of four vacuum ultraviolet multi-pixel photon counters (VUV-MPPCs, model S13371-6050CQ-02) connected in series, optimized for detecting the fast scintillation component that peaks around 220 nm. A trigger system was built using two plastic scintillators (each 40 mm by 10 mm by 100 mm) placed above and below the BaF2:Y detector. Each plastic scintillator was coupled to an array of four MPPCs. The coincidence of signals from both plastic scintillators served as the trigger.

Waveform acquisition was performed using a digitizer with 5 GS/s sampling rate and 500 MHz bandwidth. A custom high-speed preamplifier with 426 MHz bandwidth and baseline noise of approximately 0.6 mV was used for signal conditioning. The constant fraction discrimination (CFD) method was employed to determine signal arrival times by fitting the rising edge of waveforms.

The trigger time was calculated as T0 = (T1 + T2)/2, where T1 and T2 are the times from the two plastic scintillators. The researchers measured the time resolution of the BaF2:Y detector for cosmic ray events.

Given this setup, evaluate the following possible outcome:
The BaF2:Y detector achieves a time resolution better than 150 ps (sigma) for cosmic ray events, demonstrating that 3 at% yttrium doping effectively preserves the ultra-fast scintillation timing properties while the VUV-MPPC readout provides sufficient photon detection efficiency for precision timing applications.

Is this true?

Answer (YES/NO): YES